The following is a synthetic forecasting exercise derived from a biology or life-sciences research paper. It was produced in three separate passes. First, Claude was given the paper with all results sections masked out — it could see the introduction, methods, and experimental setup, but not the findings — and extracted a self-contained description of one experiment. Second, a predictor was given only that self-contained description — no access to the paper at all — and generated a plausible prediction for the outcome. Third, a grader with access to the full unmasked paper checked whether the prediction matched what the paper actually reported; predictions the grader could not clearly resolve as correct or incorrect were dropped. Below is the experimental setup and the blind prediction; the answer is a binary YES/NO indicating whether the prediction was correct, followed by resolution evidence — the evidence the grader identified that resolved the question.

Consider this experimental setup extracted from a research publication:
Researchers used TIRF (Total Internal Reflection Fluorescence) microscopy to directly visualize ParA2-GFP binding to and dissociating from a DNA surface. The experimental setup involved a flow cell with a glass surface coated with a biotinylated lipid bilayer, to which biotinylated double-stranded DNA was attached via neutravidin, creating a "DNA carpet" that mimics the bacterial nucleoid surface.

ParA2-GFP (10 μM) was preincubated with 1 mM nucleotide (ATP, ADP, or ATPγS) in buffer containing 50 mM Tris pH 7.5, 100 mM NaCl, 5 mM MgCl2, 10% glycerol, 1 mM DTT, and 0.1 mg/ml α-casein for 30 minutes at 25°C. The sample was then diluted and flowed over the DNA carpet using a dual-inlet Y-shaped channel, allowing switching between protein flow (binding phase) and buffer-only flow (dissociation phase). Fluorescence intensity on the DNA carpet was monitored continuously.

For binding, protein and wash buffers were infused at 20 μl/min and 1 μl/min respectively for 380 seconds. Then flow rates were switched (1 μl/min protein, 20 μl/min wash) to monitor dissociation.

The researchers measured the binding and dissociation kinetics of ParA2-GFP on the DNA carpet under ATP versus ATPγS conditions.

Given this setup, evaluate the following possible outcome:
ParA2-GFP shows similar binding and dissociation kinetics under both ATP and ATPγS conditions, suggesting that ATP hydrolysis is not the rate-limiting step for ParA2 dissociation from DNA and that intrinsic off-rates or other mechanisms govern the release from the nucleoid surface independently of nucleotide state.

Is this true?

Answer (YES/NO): NO